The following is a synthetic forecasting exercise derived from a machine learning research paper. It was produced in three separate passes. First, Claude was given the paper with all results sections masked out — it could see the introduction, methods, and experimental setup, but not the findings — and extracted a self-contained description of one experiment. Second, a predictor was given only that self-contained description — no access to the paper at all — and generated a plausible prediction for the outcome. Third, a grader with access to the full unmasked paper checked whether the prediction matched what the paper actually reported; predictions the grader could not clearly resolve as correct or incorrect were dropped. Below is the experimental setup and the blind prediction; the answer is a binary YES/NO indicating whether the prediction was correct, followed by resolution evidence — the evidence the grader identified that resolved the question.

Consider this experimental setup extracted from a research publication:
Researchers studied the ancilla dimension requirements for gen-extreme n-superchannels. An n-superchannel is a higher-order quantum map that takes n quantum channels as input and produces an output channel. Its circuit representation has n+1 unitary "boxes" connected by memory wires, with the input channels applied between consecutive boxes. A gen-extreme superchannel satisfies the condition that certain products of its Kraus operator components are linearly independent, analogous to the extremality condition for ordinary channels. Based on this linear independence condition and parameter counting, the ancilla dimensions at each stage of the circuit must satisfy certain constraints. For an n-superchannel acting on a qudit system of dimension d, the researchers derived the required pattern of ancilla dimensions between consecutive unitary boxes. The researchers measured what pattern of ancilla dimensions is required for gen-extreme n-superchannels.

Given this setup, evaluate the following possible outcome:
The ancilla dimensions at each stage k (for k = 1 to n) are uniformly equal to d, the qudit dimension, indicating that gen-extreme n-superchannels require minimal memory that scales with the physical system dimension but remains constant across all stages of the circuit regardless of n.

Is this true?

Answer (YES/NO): NO